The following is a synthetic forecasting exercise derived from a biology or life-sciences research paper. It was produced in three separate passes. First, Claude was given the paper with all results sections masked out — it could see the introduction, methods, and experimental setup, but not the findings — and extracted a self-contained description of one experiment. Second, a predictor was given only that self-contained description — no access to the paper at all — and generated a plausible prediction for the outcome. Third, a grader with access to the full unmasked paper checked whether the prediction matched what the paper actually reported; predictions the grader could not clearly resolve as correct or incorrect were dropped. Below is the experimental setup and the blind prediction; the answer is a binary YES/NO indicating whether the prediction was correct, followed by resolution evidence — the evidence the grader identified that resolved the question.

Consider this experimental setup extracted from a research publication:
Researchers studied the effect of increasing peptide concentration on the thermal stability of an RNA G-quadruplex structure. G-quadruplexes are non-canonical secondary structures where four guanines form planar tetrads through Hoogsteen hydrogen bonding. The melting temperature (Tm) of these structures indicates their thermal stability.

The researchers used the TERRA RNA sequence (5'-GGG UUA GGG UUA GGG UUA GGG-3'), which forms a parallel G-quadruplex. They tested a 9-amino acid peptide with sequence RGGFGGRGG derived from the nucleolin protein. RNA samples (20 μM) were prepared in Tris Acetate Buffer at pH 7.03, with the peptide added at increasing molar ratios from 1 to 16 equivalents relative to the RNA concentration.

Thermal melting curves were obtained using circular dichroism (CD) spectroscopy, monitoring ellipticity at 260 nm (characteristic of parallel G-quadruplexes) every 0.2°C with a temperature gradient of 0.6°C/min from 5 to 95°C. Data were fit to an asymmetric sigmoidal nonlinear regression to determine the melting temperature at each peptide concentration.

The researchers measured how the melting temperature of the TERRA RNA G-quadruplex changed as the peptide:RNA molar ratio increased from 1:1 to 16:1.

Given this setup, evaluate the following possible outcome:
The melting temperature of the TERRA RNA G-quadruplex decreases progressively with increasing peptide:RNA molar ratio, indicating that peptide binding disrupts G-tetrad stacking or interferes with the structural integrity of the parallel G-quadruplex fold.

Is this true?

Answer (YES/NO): NO